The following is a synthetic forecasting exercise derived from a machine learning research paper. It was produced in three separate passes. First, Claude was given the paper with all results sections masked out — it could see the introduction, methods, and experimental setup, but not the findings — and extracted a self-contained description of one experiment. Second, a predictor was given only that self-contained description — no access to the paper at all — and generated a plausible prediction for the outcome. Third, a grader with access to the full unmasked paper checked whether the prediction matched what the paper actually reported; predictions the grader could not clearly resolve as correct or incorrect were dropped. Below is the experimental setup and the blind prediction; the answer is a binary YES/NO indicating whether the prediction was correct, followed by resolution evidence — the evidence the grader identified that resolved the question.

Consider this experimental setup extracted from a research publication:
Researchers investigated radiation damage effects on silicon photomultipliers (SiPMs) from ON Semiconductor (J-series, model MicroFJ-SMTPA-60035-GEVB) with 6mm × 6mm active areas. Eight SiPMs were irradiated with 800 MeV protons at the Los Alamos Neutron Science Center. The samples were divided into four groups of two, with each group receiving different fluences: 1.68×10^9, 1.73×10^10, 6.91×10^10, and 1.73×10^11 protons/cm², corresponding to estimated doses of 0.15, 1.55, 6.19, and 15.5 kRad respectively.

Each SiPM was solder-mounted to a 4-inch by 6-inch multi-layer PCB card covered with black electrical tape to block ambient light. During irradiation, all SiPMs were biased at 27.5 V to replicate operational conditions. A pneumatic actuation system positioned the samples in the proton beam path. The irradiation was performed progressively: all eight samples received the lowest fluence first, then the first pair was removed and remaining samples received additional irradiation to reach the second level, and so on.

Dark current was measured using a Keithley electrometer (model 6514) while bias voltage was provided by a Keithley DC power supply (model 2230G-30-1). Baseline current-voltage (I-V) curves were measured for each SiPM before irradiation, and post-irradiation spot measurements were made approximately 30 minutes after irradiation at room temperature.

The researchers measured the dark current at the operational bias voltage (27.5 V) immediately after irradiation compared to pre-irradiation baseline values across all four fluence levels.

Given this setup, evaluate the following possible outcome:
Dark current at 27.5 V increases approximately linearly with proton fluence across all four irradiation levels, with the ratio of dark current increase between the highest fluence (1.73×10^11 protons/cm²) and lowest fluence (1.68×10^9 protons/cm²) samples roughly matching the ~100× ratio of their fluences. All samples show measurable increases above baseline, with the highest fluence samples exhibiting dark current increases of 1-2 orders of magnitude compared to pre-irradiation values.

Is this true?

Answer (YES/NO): NO